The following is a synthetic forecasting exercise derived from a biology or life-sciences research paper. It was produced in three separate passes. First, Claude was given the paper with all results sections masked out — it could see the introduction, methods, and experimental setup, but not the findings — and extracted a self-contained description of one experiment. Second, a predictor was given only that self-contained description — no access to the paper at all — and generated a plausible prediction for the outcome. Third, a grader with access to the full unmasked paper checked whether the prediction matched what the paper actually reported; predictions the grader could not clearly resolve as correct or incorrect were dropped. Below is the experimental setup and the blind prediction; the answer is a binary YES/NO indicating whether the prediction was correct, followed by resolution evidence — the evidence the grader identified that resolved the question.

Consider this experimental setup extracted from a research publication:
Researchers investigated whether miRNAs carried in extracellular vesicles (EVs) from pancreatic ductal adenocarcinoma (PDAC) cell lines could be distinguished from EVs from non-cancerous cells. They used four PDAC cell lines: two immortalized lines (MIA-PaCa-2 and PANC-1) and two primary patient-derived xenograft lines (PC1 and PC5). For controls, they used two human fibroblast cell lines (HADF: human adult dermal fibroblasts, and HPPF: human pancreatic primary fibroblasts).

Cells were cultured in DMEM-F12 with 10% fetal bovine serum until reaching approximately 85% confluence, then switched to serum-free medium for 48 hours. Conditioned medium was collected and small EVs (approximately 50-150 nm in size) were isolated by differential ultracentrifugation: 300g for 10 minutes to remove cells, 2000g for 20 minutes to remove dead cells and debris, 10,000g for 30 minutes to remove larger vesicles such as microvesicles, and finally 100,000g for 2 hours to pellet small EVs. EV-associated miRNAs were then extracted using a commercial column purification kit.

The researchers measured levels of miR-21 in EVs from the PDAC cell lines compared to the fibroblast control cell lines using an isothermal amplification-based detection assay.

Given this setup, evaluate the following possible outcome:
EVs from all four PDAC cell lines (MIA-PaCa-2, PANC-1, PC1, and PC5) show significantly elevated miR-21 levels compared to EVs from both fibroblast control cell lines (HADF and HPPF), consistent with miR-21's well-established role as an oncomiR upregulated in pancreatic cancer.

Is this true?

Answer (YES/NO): YES